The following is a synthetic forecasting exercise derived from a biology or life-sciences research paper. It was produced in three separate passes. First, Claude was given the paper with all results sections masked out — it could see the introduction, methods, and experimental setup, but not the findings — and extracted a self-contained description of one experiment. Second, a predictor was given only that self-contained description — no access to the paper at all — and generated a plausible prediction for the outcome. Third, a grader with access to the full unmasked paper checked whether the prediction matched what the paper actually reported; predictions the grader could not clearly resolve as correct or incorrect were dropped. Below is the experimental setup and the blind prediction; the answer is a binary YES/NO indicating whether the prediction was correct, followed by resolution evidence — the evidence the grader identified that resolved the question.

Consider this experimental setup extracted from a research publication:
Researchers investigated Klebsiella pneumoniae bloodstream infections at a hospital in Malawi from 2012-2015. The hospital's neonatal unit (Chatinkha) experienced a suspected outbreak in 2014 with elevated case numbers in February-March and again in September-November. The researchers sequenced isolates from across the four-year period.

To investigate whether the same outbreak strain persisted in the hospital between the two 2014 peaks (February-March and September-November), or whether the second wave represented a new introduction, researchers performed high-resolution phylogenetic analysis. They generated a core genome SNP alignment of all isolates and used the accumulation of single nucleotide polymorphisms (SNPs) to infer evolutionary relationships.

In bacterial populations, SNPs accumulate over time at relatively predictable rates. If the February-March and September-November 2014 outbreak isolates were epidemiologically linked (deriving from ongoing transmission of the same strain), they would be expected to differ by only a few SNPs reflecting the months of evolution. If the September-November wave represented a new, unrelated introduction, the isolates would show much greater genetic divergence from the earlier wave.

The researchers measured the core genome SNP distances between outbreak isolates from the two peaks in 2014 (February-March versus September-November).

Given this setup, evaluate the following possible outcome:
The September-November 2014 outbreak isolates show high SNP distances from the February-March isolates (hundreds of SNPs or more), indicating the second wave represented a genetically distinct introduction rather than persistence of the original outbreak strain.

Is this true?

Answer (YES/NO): NO